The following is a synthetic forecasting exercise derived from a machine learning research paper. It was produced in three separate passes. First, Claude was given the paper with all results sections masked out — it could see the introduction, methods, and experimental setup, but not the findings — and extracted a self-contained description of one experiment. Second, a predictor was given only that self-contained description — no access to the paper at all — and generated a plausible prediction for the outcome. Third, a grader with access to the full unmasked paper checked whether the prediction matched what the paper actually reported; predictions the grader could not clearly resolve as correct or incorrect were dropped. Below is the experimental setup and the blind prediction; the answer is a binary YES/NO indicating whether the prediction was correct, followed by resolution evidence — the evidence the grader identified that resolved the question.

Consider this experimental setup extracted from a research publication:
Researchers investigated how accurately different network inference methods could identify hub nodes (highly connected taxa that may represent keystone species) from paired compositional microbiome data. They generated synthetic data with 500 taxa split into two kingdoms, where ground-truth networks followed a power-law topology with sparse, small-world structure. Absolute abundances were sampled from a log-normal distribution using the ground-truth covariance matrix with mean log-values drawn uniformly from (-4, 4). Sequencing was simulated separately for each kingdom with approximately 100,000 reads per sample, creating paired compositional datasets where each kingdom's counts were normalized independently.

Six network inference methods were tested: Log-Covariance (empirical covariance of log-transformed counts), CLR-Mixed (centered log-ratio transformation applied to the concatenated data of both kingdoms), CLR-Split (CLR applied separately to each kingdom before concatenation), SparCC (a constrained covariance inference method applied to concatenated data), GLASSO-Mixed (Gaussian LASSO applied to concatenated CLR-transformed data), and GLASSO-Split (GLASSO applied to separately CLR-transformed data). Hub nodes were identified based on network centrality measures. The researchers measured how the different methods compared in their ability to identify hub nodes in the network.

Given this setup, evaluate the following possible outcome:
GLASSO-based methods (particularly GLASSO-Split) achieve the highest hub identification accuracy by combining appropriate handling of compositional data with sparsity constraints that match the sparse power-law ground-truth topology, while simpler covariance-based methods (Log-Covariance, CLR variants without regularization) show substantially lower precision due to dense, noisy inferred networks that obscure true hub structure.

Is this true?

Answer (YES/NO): NO